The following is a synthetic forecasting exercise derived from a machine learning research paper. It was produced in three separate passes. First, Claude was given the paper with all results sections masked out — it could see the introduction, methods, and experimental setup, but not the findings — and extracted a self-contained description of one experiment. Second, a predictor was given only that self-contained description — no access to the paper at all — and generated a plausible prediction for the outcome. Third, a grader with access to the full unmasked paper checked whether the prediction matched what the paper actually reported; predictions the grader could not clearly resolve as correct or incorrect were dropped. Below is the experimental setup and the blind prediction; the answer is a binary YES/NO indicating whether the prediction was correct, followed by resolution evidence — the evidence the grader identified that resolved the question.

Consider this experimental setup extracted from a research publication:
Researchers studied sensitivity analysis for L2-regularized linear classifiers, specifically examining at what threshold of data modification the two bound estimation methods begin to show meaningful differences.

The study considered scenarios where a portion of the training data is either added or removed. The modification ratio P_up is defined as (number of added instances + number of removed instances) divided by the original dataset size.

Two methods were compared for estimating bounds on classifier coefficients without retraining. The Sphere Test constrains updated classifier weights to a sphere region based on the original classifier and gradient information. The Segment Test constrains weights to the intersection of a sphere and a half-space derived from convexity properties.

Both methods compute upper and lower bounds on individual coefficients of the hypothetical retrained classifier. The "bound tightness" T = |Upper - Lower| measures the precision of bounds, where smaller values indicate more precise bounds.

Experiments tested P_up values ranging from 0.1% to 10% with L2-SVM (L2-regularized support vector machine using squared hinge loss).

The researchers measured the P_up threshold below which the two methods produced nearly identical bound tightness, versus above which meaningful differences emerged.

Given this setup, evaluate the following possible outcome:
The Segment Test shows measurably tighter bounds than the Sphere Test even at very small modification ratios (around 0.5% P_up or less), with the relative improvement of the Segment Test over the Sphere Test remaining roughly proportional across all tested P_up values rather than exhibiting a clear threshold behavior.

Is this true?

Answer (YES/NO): NO